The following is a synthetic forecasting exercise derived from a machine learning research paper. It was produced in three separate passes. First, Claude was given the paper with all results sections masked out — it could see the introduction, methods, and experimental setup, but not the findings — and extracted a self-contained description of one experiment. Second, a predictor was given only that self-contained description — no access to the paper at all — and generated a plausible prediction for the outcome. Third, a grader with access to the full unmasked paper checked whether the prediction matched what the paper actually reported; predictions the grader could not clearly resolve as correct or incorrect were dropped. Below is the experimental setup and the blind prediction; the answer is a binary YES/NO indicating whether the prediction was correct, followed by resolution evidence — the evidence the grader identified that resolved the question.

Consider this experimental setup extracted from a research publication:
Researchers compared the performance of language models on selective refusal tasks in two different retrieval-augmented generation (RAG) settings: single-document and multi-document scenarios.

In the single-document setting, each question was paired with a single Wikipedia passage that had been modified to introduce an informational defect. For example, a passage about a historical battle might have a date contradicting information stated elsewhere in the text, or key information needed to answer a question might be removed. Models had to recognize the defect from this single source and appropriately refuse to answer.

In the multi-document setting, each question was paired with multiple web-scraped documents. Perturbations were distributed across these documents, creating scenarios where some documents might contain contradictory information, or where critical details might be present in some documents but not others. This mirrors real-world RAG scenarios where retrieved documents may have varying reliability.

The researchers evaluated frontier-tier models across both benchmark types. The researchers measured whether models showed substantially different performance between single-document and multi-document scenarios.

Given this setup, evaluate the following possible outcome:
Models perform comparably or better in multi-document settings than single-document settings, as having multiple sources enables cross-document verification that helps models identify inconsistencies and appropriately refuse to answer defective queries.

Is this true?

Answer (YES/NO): NO